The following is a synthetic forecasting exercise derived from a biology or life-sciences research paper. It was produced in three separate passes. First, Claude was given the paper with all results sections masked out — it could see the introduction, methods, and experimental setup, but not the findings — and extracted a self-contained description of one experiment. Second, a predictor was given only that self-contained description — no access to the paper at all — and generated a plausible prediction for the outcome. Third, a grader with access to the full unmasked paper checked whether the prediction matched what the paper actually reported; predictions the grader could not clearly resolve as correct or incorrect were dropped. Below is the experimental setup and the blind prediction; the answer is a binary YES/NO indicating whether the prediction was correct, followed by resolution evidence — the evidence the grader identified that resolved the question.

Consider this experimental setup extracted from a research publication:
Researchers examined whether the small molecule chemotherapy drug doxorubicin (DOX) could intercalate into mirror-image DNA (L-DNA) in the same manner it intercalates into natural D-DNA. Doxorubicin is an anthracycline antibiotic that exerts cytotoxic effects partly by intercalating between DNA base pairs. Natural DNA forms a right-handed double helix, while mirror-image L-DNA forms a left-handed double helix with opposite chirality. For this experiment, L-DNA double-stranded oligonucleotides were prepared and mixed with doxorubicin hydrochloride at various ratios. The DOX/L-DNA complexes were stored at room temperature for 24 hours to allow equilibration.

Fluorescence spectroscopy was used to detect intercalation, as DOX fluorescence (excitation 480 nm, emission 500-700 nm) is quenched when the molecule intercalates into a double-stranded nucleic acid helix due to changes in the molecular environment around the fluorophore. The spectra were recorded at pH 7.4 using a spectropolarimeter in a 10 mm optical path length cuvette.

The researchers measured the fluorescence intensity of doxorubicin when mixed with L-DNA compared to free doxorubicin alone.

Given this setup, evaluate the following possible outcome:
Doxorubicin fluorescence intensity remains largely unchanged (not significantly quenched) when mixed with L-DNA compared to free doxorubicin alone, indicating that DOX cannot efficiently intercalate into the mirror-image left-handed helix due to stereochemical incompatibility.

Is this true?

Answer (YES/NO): NO